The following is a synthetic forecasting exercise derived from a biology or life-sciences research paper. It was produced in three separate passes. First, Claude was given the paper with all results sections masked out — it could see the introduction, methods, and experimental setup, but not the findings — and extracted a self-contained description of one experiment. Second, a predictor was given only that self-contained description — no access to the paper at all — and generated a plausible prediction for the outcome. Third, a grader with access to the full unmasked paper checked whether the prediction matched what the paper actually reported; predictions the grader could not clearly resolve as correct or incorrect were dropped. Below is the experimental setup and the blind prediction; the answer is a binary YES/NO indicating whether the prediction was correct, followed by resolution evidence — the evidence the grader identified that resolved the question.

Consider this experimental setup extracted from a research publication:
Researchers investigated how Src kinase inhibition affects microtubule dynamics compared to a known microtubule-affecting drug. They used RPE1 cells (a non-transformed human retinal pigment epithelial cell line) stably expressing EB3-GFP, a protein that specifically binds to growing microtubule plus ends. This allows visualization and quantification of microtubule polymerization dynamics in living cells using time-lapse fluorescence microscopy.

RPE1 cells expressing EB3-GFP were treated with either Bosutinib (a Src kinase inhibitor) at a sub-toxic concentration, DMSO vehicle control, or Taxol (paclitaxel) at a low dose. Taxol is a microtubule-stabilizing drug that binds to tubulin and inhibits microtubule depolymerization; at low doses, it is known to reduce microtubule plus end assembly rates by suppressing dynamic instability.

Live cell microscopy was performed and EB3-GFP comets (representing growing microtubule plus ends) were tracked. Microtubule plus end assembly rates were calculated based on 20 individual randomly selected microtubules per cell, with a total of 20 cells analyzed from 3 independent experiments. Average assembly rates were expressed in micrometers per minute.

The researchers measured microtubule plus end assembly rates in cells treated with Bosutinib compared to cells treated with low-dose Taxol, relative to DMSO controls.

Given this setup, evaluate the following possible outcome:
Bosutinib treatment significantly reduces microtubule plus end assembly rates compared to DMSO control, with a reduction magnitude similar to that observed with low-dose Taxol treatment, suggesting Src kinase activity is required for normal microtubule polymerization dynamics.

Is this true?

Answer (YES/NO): NO